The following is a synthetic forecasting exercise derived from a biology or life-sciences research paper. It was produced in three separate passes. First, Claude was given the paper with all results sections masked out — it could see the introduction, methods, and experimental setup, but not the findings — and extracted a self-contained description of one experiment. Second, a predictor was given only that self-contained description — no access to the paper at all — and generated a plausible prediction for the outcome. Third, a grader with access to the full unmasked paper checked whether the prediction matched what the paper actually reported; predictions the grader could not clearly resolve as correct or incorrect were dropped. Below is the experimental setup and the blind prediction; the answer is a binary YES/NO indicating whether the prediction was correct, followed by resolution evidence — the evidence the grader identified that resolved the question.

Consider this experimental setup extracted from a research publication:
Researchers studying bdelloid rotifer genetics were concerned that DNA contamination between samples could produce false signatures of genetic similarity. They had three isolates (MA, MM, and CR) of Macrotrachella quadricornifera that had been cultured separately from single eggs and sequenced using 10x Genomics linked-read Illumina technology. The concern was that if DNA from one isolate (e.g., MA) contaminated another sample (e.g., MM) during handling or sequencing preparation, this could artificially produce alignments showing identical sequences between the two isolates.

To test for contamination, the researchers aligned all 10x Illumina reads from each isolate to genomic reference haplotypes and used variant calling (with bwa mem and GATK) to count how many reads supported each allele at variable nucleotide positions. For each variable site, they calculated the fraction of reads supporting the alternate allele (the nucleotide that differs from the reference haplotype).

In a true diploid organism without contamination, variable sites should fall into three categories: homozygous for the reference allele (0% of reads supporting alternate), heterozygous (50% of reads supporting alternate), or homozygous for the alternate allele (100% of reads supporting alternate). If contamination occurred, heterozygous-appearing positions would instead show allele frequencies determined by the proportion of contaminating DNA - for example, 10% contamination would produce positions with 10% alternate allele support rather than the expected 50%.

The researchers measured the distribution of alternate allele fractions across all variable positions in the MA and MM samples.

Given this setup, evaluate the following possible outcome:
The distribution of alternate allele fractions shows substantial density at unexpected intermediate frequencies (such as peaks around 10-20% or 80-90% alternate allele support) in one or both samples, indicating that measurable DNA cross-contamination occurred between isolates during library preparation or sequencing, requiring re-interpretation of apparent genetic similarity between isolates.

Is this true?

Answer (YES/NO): NO